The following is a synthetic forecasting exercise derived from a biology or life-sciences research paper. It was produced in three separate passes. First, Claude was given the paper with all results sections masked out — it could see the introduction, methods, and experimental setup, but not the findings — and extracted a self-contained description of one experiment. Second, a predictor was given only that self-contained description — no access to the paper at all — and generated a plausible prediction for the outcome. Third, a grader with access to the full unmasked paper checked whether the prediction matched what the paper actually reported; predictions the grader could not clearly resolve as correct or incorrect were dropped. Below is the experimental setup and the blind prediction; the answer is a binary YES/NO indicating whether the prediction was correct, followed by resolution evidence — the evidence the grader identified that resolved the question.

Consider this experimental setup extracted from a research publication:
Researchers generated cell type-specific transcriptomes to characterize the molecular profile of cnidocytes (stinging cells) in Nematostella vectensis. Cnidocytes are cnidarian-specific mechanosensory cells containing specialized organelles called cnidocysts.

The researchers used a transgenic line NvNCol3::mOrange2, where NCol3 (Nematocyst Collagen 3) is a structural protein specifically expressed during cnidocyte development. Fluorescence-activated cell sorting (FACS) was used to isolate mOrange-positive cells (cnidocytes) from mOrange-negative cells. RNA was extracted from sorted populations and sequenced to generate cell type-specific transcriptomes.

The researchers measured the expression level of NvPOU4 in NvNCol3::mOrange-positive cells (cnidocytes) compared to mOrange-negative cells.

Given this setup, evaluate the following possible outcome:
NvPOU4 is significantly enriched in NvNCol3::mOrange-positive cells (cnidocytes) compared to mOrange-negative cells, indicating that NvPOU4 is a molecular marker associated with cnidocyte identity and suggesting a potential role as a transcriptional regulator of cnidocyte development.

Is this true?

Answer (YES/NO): YES